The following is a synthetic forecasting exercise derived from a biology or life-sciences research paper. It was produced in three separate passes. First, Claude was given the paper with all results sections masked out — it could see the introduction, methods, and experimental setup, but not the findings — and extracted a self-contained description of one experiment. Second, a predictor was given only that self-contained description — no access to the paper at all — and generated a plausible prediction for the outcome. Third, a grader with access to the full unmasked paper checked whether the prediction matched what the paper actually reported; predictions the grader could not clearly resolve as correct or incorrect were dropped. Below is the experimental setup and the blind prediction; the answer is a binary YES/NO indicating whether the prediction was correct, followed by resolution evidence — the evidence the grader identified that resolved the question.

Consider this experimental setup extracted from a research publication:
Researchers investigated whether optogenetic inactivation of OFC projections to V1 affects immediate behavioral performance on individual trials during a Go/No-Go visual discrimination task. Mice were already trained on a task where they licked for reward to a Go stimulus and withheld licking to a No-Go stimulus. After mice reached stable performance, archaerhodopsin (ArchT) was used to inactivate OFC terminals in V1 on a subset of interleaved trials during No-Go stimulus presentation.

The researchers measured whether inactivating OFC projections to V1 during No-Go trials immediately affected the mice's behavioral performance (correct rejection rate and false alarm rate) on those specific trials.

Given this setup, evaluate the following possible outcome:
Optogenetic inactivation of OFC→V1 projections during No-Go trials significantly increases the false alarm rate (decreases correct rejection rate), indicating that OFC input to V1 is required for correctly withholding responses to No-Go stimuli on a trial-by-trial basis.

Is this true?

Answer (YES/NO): NO